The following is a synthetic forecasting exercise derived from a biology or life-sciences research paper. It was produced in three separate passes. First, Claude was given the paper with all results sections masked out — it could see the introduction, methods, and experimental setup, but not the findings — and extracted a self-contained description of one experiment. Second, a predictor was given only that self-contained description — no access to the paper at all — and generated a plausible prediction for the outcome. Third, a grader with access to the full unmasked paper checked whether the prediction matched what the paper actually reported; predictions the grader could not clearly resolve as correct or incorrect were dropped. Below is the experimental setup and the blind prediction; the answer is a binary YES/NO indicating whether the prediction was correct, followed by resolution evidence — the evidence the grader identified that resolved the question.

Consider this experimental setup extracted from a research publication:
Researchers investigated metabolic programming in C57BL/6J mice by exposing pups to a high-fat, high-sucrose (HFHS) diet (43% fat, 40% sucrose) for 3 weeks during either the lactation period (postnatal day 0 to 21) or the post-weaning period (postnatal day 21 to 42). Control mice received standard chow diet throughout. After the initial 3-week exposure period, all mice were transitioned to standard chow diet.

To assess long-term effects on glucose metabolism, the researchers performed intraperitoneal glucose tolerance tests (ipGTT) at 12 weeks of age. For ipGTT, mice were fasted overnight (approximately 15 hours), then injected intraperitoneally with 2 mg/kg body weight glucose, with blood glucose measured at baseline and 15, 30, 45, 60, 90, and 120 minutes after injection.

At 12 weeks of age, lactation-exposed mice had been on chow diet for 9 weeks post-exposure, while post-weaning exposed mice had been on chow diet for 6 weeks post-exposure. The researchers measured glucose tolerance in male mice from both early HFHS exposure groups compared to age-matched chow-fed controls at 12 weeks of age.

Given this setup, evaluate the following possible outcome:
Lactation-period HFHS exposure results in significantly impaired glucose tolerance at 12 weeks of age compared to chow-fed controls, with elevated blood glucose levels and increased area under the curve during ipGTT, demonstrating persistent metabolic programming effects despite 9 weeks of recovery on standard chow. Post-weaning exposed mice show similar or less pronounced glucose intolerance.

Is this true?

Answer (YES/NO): YES